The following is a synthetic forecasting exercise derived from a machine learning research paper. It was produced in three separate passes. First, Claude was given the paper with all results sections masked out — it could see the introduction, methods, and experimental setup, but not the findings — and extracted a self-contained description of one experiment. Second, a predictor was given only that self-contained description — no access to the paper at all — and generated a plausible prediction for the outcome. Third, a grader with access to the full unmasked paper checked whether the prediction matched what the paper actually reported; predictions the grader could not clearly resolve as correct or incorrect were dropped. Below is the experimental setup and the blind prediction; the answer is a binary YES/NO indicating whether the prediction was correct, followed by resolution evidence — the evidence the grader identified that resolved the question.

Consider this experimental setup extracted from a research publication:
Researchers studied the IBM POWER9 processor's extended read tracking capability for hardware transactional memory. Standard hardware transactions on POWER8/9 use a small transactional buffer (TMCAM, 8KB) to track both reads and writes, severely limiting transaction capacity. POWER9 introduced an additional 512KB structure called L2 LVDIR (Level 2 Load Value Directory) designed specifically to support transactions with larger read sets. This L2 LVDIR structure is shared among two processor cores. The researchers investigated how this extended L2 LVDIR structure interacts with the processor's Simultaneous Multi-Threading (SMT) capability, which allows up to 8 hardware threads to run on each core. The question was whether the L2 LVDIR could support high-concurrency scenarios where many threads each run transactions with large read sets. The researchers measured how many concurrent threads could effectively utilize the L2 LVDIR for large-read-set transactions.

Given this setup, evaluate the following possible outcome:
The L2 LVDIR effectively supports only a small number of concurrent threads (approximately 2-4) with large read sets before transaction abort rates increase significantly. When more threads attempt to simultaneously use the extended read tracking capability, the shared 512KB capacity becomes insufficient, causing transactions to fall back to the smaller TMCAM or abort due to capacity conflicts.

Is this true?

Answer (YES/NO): YES